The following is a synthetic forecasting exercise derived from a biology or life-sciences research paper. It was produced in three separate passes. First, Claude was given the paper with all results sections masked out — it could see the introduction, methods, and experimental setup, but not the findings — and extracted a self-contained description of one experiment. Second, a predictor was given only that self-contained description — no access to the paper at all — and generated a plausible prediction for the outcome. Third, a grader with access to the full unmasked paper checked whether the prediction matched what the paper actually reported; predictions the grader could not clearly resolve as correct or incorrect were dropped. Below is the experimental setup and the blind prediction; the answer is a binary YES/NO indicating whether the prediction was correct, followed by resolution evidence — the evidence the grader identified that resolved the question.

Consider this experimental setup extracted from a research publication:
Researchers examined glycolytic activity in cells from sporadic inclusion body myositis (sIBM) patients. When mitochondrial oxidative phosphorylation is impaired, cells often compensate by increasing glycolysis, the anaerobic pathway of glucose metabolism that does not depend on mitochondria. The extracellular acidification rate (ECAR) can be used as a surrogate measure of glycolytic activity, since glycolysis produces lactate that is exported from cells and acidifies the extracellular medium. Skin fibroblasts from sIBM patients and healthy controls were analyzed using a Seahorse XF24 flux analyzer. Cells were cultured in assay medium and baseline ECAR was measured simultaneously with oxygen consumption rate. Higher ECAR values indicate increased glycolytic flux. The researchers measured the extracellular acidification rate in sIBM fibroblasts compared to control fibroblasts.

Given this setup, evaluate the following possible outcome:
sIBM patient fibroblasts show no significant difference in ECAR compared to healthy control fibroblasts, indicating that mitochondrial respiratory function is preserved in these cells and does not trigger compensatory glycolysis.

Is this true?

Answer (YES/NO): NO